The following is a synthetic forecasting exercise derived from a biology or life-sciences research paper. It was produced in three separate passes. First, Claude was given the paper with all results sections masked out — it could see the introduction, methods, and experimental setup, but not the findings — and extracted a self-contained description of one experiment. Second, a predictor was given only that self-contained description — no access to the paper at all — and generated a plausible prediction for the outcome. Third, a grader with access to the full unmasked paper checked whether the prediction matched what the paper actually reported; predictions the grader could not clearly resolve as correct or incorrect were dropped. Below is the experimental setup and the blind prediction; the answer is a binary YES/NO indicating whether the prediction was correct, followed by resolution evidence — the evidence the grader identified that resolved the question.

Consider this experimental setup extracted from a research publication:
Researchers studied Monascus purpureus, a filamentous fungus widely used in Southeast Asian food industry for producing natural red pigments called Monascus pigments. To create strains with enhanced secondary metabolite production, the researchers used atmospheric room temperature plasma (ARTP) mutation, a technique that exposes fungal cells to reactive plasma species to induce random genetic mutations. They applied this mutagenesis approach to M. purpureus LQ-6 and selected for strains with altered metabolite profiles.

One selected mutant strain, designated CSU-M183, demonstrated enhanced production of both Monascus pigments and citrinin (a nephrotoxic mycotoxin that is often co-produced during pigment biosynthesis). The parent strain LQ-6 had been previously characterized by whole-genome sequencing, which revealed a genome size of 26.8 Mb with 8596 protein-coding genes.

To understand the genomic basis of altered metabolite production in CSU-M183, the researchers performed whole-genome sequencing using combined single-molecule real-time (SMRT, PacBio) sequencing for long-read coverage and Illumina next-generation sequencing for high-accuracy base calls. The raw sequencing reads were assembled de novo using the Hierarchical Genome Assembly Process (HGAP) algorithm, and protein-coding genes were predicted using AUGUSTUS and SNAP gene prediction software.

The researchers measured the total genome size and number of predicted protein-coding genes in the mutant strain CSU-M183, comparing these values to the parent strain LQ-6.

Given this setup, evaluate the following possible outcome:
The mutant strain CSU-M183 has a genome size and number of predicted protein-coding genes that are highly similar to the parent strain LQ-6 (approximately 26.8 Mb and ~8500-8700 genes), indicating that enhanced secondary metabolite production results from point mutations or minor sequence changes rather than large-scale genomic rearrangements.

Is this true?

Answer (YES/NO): NO